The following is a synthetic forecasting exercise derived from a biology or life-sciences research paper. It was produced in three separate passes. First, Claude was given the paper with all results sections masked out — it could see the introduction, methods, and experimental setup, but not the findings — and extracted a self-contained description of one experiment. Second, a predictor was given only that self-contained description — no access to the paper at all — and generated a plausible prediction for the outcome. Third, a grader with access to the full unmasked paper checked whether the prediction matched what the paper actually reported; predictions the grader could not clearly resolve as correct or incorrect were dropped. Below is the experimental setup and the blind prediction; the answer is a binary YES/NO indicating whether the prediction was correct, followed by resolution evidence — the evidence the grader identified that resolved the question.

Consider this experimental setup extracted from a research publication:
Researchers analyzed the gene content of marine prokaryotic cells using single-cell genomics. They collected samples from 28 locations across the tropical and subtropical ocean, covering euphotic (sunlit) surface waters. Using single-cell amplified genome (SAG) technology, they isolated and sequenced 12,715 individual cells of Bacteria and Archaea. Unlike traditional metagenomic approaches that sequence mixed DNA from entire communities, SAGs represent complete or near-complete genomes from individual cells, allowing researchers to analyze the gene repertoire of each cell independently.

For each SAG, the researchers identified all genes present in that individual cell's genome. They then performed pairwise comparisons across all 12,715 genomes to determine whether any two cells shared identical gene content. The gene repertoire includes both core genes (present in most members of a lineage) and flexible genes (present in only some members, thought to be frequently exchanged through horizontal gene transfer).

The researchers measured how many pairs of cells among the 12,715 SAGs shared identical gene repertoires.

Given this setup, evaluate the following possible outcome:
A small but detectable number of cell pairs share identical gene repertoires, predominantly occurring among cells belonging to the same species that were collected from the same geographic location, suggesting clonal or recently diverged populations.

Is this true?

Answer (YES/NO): NO